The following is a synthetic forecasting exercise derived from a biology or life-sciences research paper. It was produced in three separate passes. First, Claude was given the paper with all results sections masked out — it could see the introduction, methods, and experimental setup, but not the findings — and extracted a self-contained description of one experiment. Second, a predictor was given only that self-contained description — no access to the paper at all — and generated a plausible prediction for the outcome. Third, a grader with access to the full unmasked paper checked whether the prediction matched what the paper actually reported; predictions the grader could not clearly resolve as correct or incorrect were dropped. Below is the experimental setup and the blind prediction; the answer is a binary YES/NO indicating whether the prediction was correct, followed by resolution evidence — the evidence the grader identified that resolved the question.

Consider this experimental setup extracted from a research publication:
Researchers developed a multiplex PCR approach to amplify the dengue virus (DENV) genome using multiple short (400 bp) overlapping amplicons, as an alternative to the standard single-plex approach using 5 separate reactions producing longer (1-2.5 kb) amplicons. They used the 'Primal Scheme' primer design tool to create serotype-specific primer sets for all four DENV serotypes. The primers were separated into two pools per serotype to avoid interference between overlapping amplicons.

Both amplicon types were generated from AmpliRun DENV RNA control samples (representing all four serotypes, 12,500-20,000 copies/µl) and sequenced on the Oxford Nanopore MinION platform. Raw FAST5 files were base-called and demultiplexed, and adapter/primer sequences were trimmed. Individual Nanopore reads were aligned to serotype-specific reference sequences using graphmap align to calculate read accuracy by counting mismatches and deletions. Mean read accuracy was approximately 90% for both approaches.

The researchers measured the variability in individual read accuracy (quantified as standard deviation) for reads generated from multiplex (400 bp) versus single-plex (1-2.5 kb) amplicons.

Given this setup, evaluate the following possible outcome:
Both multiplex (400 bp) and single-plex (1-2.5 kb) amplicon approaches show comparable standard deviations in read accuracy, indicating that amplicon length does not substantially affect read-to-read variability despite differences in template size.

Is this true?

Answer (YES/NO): NO